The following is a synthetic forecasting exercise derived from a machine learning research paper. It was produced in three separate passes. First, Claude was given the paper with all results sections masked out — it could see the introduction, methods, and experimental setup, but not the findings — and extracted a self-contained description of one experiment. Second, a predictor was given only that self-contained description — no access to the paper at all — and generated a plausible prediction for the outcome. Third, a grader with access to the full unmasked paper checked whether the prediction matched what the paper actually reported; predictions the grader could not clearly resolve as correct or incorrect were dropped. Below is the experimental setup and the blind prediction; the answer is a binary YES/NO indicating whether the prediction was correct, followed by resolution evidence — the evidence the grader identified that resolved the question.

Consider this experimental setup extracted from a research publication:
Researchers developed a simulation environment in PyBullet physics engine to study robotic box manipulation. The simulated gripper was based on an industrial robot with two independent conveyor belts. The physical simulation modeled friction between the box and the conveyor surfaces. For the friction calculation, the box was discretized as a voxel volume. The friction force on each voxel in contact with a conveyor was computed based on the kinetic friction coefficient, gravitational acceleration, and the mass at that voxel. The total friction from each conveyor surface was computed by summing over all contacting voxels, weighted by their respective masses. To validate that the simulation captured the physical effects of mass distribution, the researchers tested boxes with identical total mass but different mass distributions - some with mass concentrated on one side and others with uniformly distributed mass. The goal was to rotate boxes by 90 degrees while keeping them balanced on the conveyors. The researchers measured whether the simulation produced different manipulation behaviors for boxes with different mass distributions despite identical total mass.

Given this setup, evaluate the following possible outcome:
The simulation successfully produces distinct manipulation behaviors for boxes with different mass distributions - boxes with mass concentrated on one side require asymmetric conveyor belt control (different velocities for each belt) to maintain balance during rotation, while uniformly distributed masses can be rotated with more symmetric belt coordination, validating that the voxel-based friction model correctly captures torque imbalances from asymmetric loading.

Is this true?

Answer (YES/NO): YES